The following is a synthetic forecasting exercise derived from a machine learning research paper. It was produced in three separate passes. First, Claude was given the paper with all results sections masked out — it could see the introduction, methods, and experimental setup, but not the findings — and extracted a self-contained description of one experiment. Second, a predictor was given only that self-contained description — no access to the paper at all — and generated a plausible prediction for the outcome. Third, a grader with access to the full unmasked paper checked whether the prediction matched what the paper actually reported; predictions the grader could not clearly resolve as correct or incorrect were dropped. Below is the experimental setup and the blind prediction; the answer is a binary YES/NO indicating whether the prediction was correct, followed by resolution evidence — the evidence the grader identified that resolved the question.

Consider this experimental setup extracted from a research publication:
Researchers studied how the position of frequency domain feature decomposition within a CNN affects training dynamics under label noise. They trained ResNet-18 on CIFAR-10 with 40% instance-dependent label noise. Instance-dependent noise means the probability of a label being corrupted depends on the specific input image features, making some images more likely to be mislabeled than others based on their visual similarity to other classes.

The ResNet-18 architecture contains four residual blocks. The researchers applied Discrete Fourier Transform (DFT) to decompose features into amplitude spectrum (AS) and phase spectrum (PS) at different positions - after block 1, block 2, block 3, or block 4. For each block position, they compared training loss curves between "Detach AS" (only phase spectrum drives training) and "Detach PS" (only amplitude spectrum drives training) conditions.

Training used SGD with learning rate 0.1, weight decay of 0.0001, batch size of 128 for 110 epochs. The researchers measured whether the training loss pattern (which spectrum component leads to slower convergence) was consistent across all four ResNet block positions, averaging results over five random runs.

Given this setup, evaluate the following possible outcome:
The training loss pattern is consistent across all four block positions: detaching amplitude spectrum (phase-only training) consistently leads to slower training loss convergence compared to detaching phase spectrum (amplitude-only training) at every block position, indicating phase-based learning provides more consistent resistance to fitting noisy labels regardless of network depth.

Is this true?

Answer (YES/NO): NO